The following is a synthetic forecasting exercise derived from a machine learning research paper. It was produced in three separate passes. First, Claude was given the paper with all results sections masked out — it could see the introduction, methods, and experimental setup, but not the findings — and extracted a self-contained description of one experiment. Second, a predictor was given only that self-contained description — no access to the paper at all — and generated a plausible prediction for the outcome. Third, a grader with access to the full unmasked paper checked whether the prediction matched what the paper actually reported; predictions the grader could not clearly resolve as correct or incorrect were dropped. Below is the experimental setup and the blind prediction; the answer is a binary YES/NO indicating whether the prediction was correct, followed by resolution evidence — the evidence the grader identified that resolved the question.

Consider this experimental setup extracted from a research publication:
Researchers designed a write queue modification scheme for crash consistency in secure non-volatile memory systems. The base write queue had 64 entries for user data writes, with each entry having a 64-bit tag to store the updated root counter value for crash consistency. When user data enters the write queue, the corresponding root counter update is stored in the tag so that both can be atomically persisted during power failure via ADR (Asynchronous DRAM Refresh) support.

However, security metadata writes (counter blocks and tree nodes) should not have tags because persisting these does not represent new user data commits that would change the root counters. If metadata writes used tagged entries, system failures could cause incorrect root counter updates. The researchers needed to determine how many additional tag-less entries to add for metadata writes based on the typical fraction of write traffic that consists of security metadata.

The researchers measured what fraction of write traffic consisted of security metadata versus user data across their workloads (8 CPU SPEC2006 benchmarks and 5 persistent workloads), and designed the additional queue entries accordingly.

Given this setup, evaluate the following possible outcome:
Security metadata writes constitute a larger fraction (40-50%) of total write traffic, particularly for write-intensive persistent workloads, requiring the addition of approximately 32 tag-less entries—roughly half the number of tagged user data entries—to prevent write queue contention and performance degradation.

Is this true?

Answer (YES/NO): NO